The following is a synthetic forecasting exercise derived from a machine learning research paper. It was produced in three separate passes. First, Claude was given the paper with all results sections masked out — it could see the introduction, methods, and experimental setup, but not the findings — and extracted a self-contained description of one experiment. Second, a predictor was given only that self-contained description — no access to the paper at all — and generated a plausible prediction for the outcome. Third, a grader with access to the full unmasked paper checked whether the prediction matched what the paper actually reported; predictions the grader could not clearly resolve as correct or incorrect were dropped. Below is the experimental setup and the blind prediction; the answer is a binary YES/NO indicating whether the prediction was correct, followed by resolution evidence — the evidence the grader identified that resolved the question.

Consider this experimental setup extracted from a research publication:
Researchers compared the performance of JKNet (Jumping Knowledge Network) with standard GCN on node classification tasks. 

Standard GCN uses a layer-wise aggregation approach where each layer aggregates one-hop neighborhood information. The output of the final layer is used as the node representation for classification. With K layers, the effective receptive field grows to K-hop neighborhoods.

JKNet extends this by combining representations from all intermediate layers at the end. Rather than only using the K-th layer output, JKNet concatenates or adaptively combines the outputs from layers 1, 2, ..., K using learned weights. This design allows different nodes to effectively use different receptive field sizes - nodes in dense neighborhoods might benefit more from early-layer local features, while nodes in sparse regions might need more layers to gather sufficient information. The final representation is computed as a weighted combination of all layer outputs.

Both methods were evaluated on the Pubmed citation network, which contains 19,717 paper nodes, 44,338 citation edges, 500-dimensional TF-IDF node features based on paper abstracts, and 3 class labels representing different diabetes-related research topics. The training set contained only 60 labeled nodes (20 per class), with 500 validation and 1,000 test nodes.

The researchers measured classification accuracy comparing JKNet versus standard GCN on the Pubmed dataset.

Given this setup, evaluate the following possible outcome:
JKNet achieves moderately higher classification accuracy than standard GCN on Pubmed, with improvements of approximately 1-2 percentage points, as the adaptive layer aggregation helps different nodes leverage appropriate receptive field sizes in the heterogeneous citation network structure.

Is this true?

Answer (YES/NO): NO